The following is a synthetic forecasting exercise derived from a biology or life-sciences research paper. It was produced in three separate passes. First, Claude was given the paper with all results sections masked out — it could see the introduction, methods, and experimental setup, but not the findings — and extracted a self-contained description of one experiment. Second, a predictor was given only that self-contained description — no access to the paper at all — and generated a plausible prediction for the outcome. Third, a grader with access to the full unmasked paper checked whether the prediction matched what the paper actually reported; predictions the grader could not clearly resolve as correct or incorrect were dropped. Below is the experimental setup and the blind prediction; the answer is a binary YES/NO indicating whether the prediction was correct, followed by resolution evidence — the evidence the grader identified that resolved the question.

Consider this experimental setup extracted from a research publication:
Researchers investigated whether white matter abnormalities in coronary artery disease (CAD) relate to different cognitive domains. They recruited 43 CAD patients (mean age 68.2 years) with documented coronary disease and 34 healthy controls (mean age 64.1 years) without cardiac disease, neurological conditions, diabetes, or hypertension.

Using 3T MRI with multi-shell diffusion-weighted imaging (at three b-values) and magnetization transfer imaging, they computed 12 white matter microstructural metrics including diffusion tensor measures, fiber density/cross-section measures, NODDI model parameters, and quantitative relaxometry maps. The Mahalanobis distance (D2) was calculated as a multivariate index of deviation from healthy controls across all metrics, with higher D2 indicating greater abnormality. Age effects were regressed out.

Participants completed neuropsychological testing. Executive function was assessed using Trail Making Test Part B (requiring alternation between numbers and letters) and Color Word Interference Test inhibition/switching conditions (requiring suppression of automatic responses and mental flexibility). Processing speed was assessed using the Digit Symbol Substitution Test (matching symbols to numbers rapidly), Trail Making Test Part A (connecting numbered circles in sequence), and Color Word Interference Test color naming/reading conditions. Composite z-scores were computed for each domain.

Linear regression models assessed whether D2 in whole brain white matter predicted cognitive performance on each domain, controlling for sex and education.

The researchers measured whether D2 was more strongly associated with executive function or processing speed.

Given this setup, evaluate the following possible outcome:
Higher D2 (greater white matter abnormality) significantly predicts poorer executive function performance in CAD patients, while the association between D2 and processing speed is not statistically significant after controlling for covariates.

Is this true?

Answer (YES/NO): NO